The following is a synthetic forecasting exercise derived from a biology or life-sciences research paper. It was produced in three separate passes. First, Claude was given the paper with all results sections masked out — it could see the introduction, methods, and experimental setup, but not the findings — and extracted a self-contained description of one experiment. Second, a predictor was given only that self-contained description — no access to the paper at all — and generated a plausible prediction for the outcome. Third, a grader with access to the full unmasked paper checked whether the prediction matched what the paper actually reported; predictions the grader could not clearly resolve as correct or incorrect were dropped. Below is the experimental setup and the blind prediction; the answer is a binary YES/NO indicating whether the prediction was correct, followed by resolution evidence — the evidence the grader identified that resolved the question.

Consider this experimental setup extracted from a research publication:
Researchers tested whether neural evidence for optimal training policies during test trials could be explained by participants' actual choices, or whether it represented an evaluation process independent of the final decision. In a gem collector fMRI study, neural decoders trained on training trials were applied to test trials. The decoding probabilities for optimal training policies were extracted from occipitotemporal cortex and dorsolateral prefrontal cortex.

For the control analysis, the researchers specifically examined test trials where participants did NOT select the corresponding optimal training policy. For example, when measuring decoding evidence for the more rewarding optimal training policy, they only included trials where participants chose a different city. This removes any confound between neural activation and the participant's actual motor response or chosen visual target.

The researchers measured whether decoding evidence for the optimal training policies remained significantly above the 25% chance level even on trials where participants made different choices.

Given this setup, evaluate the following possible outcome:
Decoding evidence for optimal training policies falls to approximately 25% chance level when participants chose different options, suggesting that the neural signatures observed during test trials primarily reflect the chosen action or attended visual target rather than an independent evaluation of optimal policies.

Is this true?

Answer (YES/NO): NO